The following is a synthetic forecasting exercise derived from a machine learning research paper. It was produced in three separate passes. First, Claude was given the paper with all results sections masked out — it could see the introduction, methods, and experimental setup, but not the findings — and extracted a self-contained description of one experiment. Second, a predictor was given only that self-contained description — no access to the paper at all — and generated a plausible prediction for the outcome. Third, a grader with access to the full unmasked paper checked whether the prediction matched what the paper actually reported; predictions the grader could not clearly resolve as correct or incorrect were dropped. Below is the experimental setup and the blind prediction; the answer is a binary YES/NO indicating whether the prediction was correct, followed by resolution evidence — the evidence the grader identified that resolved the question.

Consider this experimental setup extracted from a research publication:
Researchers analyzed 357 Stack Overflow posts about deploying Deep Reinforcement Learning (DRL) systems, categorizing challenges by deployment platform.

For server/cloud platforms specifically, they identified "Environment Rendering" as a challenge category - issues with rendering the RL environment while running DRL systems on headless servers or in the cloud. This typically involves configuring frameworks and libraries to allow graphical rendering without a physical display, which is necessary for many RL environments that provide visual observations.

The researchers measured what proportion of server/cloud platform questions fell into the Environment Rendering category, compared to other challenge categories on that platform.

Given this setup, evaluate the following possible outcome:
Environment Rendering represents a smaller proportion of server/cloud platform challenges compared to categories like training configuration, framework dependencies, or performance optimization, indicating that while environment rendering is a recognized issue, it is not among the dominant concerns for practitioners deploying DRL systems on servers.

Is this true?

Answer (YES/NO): NO